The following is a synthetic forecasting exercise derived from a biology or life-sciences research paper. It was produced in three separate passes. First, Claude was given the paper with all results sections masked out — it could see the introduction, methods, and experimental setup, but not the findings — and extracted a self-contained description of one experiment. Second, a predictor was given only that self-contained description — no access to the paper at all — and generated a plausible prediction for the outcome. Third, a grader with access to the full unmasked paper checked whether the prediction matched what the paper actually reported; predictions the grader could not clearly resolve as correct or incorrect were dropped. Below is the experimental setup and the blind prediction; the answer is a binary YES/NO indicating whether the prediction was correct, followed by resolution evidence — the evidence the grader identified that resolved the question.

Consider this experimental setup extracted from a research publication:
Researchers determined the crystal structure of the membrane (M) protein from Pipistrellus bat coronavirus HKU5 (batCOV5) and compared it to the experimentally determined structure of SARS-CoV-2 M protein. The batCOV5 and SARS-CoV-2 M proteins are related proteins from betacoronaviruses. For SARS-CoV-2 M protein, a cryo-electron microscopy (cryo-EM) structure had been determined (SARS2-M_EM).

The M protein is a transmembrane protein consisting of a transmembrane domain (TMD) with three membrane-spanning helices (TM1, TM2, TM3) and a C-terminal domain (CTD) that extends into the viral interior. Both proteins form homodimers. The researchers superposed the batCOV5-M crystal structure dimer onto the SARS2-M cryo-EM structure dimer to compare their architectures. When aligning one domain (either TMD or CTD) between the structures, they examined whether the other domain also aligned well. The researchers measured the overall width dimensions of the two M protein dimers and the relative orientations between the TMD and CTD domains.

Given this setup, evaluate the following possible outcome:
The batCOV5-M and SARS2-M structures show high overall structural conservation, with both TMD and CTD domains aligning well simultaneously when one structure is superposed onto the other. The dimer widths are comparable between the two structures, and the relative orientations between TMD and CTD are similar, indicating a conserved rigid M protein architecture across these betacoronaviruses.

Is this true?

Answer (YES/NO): NO